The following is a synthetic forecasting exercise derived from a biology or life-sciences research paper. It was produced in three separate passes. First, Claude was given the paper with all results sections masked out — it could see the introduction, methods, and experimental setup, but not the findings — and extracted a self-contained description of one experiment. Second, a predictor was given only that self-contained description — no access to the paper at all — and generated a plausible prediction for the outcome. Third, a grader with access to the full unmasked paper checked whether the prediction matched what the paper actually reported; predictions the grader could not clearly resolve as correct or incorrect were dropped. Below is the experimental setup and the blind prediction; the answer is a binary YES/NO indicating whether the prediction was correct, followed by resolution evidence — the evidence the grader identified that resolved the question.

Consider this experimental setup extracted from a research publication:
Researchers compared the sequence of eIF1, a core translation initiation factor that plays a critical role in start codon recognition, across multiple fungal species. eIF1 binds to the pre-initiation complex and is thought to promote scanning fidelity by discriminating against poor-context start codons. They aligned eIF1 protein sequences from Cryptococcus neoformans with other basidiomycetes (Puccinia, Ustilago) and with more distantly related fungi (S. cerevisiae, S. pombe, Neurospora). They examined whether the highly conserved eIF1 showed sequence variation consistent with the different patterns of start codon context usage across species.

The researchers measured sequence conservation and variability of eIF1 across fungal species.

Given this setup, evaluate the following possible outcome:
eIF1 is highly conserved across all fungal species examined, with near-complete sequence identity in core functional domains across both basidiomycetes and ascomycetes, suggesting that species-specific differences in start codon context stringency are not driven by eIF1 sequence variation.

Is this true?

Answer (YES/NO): NO